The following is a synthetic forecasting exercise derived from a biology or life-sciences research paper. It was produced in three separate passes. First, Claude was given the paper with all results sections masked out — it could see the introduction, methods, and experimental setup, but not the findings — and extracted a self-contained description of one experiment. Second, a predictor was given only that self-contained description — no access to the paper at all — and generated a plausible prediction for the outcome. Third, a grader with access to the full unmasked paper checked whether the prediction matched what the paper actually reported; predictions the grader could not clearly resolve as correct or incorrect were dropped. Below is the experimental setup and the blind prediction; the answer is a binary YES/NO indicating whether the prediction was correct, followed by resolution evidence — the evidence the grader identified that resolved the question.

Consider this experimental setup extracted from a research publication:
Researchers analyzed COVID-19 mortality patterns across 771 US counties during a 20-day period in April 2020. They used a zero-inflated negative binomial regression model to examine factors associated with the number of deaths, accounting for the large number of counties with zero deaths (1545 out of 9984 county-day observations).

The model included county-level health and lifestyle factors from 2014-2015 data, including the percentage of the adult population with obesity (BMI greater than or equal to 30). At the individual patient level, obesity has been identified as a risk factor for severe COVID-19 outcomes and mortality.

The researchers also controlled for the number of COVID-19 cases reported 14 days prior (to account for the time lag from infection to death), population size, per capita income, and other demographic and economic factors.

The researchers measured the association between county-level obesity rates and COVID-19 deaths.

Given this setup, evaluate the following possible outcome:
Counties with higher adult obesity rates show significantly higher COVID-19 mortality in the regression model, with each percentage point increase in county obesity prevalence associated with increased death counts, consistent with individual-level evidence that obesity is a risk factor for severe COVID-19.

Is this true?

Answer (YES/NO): NO